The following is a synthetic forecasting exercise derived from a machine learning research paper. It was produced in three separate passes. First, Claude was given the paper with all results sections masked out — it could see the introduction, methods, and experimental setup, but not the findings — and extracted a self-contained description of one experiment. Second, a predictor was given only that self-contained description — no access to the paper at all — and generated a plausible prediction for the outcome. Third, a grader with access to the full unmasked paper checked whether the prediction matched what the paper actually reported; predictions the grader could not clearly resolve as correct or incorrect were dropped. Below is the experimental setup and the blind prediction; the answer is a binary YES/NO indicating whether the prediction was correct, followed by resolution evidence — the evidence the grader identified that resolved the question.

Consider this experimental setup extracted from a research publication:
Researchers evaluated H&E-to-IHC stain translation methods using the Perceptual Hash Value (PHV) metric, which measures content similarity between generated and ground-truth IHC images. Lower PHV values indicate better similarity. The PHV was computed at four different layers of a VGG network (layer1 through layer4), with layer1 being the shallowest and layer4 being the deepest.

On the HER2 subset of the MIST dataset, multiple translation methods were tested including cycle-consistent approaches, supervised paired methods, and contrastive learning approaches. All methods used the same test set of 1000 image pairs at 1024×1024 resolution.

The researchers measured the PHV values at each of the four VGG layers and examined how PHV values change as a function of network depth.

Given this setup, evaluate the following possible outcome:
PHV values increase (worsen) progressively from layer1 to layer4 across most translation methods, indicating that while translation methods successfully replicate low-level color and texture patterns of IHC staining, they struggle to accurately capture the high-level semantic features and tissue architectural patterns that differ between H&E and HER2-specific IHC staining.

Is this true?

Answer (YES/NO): NO